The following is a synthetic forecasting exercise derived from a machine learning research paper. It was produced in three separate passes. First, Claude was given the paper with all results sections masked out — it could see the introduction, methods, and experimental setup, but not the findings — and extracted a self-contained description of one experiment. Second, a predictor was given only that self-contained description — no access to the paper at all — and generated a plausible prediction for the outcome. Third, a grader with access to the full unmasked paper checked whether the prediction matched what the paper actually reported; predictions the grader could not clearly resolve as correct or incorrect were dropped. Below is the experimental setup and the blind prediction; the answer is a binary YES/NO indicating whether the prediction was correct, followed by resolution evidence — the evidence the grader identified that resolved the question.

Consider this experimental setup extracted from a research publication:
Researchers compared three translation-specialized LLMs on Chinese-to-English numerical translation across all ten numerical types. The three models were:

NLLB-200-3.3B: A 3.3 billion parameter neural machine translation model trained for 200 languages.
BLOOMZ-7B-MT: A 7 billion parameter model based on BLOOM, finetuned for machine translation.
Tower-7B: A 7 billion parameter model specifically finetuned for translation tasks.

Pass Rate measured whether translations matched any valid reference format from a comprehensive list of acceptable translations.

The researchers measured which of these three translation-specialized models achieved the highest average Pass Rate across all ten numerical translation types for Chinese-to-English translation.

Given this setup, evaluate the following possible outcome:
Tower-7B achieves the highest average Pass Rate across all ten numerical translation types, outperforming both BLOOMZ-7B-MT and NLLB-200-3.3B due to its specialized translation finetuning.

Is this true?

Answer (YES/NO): YES